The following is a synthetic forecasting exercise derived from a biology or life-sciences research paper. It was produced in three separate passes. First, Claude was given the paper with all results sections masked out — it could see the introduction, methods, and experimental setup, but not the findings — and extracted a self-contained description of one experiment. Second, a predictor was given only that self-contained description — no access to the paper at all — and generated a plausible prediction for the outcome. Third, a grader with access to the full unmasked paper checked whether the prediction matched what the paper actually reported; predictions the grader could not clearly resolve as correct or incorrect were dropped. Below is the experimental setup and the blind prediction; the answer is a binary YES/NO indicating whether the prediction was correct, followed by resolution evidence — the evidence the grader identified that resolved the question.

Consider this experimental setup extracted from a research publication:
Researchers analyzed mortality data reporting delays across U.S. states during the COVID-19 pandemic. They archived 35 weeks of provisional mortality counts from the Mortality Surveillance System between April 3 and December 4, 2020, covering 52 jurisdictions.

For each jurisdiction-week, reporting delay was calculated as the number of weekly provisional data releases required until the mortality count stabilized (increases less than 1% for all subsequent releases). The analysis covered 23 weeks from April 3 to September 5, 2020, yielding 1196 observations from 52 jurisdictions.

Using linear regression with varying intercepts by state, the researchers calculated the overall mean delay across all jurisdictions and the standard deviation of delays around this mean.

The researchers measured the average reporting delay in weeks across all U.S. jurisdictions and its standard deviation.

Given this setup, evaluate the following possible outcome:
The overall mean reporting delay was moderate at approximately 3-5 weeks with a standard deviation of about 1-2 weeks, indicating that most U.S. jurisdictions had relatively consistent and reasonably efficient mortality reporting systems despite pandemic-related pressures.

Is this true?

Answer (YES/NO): NO